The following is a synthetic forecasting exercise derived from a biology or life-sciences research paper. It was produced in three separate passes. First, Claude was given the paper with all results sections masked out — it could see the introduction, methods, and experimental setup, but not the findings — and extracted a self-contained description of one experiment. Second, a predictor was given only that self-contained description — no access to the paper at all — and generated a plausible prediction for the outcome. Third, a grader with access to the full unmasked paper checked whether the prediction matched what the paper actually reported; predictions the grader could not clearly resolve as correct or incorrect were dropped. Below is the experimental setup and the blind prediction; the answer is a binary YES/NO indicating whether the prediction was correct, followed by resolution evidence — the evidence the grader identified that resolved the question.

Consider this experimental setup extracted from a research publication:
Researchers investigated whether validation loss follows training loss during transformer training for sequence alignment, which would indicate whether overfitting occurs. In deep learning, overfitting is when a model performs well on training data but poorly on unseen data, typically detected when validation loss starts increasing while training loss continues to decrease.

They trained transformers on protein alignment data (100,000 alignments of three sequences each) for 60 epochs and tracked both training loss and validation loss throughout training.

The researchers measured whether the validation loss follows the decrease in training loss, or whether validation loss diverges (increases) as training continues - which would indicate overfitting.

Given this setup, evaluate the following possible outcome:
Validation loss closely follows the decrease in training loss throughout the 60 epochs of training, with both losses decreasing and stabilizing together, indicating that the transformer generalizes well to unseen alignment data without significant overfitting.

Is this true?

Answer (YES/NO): YES